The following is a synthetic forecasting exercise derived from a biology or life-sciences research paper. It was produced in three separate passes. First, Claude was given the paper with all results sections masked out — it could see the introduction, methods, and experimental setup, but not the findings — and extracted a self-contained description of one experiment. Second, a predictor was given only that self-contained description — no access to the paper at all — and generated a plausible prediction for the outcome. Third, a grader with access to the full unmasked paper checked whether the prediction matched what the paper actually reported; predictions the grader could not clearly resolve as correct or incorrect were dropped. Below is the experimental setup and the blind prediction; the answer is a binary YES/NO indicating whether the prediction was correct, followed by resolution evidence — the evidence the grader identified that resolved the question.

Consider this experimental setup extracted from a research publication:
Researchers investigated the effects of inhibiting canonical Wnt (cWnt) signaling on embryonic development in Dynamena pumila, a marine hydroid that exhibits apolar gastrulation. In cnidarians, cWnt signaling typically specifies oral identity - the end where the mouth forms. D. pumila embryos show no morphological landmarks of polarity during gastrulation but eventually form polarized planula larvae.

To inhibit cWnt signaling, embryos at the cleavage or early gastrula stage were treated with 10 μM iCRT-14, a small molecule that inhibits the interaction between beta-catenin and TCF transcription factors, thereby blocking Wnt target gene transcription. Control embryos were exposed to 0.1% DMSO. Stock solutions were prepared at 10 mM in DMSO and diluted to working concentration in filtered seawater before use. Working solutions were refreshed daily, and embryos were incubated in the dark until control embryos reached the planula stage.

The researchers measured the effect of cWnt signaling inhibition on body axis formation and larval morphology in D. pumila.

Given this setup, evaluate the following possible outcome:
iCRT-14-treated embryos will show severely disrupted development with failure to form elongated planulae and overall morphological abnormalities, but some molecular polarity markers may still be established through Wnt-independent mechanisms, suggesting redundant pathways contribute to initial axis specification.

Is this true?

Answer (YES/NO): NO